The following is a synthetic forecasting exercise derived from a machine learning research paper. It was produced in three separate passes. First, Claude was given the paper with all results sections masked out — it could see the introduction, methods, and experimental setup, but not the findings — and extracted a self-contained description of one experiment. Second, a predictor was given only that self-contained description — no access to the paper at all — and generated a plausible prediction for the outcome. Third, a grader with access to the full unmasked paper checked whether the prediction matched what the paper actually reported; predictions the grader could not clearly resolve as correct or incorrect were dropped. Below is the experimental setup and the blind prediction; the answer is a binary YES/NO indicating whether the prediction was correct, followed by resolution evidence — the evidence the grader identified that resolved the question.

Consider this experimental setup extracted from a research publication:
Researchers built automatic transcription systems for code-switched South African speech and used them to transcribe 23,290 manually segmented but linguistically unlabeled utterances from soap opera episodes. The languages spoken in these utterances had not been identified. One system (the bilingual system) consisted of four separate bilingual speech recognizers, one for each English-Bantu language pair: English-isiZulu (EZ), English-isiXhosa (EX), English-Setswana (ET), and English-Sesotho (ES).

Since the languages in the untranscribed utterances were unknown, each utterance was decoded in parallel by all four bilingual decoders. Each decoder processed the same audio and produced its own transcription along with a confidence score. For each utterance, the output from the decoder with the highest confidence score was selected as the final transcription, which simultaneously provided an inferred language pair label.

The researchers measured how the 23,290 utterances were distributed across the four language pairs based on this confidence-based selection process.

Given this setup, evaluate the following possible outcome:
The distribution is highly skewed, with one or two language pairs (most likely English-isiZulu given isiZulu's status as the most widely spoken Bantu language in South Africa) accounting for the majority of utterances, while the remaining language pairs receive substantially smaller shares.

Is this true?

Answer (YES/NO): NO